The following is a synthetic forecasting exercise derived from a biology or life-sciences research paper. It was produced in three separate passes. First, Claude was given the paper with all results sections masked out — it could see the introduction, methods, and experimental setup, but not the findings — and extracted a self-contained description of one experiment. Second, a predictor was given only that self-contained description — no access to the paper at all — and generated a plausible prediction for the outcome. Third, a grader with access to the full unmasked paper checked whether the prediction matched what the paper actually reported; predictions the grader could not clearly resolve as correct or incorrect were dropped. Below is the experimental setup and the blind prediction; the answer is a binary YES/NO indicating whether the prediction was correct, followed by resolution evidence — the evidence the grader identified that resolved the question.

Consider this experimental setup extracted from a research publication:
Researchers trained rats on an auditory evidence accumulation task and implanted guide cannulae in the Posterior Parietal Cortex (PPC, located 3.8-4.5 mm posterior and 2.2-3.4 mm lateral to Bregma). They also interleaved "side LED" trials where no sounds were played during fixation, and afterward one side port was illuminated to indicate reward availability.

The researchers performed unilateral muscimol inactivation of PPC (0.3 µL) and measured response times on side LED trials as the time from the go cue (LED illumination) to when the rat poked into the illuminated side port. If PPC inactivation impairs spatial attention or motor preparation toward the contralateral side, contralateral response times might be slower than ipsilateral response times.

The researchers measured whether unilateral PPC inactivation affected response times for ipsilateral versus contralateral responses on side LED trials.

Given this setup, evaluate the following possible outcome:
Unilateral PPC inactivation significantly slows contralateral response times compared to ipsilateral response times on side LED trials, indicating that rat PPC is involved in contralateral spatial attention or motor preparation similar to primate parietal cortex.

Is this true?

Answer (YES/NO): NO